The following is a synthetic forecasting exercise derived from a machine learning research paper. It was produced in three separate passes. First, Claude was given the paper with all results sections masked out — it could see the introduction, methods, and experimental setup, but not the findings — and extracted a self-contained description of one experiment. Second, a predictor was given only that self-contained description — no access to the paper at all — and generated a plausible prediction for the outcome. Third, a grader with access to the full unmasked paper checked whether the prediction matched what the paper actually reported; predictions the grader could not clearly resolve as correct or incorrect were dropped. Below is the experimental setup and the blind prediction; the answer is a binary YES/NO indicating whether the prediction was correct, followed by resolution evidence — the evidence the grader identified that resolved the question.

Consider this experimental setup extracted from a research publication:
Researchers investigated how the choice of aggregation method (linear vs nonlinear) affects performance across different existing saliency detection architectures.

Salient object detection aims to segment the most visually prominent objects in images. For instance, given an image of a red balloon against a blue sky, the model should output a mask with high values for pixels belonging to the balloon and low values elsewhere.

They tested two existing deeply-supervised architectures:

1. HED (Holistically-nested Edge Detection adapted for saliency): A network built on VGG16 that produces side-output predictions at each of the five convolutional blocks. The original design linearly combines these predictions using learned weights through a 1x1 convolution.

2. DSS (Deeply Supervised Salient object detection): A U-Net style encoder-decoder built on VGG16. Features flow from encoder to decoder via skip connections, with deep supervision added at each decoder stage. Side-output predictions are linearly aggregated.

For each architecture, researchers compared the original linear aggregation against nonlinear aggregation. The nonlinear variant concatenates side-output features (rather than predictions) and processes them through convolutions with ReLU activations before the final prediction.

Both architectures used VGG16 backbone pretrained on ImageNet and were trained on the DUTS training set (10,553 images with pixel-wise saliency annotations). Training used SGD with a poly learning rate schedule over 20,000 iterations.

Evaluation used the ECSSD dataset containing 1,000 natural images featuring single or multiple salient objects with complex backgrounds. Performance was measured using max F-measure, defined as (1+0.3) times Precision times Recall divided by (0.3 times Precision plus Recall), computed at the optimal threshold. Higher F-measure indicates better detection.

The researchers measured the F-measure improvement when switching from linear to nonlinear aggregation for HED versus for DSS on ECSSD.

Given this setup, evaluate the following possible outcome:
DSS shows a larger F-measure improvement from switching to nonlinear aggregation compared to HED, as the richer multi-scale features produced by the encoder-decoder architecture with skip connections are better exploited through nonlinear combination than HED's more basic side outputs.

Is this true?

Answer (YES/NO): NO